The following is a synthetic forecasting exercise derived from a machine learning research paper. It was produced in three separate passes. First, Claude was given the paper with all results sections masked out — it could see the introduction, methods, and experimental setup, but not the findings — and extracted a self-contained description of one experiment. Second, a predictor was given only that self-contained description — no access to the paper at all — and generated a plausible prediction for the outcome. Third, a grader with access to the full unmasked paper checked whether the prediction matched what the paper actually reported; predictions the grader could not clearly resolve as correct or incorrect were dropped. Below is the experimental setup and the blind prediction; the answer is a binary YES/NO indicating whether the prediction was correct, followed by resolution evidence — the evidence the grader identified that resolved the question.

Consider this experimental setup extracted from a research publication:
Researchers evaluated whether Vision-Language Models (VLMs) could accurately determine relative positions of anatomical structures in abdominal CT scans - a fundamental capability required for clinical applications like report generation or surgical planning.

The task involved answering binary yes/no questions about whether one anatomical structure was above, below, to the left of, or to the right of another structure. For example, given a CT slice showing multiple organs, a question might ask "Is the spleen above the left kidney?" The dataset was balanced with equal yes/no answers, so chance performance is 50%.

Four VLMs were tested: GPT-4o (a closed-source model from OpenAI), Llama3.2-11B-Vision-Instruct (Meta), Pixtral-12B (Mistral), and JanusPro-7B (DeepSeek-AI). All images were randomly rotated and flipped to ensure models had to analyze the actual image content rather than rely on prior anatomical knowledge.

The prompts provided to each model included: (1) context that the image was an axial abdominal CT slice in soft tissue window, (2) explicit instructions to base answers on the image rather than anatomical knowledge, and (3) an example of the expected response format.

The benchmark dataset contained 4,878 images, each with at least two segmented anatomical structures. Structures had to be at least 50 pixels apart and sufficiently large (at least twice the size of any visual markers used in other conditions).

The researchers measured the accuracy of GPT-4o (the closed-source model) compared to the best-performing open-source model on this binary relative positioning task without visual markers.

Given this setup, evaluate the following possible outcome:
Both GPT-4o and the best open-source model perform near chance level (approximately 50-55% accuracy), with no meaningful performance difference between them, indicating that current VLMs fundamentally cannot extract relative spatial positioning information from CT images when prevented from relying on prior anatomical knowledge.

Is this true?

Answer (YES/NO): YES